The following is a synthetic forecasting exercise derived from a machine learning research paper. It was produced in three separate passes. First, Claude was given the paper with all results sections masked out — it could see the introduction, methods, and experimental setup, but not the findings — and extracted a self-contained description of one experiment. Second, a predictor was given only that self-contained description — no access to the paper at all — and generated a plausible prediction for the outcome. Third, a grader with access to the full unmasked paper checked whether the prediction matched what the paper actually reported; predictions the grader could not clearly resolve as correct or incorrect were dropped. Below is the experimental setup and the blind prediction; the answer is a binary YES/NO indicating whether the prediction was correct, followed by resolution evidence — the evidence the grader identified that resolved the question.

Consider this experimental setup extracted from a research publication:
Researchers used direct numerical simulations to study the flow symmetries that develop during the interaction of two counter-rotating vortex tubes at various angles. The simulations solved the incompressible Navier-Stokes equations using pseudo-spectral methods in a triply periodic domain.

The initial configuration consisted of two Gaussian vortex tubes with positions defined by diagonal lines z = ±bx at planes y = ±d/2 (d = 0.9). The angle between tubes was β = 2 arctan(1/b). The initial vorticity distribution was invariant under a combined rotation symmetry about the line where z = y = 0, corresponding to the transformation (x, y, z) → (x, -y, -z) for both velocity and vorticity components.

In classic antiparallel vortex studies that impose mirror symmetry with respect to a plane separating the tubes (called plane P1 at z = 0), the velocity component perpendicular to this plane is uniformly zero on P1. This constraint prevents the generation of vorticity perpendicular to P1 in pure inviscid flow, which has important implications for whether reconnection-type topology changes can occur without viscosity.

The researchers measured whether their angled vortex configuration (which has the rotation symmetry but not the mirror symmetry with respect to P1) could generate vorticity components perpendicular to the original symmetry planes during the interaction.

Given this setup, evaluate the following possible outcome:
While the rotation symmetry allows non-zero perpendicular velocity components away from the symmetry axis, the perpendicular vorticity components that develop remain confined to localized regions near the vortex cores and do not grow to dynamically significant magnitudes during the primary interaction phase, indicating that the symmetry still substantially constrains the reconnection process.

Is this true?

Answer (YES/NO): NO